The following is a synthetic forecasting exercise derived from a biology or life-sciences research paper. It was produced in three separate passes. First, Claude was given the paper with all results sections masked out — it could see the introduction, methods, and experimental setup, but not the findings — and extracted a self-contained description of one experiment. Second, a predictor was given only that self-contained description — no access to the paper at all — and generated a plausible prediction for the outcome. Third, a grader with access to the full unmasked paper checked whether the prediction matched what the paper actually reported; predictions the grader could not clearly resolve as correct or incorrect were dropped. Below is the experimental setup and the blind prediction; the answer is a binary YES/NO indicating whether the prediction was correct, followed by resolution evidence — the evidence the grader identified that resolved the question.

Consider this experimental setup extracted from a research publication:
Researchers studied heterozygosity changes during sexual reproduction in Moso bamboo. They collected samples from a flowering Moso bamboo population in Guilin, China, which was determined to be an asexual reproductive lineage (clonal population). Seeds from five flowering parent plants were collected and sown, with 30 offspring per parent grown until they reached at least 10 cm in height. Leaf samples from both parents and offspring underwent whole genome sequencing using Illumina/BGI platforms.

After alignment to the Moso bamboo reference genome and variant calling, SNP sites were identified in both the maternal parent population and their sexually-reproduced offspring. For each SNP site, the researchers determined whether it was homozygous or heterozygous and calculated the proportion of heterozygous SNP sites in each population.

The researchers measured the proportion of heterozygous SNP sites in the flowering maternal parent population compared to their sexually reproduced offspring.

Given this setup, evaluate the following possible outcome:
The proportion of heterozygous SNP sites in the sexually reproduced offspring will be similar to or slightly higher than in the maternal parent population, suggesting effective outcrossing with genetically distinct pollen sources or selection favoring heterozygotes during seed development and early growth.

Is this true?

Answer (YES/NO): NO